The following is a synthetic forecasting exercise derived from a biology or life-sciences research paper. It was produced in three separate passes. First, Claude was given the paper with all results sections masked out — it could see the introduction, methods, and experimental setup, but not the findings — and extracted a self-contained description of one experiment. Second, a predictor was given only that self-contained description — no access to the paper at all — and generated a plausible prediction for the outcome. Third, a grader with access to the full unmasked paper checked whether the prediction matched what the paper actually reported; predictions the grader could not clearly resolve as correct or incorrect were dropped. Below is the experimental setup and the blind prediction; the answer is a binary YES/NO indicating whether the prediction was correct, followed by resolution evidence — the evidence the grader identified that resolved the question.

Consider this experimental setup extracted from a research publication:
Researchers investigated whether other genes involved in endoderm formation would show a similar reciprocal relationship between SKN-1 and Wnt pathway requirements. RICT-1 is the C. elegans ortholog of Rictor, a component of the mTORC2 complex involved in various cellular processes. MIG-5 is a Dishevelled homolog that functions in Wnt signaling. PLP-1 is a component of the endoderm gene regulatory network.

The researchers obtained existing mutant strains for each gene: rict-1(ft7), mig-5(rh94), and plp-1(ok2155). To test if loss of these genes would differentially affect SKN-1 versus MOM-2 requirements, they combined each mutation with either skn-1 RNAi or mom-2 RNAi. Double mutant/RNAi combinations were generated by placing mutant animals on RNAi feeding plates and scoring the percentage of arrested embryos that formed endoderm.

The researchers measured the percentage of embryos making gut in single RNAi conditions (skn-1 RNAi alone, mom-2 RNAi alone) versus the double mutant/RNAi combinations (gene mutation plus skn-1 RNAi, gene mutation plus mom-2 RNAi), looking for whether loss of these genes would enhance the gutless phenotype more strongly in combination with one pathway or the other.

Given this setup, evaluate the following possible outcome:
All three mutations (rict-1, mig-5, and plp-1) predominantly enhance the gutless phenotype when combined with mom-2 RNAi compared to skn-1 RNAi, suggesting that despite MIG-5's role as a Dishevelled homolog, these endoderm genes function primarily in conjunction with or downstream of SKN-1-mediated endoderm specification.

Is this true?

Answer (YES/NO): NO